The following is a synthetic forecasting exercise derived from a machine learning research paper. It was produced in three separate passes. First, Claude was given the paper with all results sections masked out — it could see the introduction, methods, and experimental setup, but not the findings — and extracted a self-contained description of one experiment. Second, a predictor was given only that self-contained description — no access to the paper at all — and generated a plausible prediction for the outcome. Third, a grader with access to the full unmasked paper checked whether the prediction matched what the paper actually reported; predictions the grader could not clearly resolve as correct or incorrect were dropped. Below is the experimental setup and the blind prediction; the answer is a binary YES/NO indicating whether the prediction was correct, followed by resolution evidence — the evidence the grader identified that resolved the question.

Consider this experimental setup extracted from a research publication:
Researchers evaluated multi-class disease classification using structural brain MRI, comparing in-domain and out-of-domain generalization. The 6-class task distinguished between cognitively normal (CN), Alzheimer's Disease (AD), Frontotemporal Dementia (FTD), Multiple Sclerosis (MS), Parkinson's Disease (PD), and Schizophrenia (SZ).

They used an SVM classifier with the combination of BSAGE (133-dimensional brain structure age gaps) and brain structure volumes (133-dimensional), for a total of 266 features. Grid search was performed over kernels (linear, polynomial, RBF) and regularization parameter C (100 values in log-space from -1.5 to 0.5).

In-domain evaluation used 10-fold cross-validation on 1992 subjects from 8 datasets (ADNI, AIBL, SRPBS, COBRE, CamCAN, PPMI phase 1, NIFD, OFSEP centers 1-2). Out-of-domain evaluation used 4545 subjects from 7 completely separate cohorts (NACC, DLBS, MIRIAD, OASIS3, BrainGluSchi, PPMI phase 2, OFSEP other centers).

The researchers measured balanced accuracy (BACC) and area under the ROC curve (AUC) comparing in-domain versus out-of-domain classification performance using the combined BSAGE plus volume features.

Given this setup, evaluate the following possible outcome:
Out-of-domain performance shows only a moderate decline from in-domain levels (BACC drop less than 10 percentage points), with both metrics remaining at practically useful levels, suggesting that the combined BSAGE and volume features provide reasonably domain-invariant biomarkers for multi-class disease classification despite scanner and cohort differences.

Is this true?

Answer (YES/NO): YES